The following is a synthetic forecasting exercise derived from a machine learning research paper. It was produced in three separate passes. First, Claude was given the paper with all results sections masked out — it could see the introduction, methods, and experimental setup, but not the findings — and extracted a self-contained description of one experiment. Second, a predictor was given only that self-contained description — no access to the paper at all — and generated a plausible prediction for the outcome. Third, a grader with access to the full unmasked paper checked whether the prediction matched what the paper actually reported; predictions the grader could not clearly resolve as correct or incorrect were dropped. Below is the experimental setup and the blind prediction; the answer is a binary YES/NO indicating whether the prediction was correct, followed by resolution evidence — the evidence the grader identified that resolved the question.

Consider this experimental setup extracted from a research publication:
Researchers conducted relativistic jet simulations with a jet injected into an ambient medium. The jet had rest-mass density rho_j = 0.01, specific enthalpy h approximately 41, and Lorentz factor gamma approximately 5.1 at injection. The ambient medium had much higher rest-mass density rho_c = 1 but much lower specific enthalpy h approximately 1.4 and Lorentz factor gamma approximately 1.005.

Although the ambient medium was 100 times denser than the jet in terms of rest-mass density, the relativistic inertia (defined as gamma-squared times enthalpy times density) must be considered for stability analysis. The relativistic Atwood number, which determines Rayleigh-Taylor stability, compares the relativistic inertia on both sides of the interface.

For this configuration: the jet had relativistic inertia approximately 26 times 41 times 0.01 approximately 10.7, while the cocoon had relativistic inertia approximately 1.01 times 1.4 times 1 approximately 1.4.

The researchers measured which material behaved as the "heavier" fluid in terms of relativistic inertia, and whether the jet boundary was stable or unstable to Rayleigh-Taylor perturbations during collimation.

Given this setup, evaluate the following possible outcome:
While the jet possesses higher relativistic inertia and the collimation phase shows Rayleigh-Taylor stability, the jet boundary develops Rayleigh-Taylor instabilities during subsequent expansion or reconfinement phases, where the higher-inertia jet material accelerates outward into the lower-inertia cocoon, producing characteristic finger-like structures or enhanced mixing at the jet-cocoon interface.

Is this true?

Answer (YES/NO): NO